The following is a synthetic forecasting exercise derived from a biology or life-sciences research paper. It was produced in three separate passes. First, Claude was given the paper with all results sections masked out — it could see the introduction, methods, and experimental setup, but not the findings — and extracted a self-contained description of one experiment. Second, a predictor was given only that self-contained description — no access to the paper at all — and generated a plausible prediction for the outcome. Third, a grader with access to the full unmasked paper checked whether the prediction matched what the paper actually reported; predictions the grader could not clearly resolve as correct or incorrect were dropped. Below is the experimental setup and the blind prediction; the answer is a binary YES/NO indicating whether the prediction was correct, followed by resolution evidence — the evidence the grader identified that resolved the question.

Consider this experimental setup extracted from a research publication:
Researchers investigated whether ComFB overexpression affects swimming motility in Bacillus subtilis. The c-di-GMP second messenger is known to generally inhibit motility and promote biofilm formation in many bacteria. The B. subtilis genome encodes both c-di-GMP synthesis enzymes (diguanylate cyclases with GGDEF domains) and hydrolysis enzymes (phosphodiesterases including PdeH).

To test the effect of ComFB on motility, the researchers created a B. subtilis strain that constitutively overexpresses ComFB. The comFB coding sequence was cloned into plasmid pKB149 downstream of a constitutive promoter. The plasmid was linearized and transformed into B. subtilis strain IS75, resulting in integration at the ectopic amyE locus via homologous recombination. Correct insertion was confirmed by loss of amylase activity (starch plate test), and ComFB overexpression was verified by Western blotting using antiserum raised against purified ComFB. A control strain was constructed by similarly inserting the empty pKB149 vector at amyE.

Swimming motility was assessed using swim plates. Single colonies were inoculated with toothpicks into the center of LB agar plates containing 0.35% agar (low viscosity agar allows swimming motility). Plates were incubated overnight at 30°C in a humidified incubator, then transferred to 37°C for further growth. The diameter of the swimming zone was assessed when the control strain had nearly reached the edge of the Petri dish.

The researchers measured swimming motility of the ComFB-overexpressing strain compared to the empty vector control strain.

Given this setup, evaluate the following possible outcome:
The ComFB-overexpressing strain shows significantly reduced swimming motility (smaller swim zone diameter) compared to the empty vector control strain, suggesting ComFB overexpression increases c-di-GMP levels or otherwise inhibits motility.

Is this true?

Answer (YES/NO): YES